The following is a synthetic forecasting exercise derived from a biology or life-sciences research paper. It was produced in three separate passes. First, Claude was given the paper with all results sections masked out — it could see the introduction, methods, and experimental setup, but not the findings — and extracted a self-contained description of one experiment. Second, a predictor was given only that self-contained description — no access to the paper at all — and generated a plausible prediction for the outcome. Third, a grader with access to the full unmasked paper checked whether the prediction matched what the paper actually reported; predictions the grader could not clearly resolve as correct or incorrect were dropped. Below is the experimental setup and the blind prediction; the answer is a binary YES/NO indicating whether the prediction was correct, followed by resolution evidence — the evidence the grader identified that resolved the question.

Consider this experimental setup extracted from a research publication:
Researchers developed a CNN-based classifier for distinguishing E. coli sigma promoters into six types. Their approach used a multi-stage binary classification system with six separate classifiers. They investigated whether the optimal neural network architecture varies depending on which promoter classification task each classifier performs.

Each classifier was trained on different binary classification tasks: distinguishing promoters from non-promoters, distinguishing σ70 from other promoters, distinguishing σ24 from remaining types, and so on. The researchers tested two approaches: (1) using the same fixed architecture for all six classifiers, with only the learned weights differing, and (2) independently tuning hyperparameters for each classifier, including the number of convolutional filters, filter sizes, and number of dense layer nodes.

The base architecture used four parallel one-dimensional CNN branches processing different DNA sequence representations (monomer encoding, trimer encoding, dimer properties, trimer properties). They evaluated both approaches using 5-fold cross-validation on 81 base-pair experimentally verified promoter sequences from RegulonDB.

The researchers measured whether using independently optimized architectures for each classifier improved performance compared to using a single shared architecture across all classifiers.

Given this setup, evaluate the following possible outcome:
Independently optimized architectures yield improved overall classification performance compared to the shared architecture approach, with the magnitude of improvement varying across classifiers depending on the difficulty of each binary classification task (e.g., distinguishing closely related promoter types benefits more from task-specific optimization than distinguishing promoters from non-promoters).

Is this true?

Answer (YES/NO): NO